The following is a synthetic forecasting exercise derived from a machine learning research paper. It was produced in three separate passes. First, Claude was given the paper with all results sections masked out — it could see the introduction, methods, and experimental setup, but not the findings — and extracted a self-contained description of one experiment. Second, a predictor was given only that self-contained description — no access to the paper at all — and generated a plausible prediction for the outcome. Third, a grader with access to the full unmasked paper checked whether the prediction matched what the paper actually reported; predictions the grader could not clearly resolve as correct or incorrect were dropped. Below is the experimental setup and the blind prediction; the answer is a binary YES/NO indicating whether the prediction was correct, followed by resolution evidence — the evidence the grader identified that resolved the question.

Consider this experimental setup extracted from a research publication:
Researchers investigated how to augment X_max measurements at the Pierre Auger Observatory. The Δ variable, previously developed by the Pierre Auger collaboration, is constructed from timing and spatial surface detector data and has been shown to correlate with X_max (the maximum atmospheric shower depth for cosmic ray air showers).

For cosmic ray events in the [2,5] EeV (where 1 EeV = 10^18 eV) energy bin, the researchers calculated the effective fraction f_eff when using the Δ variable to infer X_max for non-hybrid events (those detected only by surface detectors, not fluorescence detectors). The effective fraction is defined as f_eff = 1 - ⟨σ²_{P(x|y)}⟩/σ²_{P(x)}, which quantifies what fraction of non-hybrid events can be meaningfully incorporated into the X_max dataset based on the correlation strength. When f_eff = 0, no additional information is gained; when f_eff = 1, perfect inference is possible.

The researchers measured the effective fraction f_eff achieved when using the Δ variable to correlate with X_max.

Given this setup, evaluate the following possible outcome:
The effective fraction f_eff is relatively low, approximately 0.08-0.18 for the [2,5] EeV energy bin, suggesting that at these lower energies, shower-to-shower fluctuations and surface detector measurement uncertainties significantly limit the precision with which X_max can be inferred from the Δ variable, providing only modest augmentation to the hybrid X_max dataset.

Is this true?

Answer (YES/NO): NO